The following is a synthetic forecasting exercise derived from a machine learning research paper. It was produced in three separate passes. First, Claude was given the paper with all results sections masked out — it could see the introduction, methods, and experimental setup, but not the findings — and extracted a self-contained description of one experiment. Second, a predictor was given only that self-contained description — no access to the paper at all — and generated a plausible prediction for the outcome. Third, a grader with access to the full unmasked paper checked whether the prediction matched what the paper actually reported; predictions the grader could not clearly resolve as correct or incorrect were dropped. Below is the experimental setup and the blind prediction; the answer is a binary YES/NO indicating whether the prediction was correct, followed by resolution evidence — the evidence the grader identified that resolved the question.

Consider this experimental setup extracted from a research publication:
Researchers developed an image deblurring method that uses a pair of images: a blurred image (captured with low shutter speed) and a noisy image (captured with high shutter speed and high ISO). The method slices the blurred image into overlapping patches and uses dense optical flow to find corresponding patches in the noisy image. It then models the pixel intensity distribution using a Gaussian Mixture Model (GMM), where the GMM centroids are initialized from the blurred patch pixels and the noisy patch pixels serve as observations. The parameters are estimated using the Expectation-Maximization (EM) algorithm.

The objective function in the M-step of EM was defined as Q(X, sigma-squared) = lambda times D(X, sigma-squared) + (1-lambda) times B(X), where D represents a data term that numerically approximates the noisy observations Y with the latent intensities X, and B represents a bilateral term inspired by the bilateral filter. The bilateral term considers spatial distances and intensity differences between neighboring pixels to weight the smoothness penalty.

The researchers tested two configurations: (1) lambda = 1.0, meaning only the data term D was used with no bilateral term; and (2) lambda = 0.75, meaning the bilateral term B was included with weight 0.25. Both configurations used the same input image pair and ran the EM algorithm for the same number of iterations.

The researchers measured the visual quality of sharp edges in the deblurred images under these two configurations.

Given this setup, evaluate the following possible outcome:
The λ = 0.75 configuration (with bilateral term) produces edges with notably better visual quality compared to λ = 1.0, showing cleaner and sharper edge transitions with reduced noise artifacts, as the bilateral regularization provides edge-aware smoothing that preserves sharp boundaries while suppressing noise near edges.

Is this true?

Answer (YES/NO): YES